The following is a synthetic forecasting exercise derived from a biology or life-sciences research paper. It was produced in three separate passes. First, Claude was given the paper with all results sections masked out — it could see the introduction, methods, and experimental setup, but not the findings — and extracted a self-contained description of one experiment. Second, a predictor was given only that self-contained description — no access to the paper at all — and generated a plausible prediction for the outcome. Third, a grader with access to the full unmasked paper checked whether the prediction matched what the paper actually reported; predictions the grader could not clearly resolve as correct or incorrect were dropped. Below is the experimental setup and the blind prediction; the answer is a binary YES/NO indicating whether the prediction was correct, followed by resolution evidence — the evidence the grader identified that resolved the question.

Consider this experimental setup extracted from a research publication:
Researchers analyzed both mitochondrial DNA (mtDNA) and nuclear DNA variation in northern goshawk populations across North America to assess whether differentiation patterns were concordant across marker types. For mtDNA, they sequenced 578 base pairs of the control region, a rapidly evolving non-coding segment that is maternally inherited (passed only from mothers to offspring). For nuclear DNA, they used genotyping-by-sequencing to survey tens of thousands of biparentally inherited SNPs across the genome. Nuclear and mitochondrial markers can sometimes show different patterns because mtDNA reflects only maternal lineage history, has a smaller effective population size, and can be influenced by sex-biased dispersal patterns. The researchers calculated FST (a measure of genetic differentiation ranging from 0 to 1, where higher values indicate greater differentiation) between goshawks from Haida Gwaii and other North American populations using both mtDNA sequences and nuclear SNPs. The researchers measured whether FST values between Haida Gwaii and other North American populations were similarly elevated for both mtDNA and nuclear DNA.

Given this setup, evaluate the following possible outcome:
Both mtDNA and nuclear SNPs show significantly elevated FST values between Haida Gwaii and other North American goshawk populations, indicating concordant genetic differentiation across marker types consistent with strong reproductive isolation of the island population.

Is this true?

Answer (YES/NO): YES